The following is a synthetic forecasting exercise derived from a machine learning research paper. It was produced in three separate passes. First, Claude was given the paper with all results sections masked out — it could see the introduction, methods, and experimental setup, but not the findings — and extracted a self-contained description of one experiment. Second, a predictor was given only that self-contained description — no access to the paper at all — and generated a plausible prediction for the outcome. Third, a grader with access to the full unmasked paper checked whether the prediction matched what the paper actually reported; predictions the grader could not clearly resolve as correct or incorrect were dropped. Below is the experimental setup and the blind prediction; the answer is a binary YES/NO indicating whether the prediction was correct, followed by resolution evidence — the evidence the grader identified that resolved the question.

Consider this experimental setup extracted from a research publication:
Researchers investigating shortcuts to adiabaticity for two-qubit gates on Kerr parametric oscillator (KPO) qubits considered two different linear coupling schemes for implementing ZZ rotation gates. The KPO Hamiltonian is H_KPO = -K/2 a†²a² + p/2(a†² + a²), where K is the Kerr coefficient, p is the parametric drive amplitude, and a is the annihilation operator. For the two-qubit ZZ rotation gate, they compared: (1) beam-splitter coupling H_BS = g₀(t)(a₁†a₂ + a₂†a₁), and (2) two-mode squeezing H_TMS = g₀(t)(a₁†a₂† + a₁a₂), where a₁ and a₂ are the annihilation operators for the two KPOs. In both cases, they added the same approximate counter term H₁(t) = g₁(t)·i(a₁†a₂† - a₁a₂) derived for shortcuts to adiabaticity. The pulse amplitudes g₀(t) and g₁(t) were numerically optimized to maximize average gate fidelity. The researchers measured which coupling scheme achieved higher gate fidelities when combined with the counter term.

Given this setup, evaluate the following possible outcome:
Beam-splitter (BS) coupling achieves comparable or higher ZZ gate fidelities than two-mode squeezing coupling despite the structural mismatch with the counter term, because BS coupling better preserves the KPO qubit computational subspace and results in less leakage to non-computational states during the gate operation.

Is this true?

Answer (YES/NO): NO